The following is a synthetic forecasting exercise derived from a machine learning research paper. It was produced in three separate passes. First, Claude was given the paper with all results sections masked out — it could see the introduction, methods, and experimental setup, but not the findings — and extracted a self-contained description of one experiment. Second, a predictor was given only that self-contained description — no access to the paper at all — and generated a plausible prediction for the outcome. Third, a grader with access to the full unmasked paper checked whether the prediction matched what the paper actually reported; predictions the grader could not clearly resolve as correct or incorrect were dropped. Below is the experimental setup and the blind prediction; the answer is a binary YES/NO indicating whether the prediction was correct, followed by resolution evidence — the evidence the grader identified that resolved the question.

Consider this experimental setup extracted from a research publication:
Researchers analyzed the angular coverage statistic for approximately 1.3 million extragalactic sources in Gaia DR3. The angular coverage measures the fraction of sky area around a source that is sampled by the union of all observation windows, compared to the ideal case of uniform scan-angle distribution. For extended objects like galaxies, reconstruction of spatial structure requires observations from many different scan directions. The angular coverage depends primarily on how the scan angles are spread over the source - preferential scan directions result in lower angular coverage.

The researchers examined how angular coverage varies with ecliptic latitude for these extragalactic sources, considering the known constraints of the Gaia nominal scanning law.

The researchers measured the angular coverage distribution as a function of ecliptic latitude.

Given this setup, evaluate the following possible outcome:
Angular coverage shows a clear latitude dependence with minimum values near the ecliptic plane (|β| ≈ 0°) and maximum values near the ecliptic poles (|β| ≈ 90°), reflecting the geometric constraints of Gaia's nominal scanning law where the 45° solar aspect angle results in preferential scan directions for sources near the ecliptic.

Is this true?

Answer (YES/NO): YES